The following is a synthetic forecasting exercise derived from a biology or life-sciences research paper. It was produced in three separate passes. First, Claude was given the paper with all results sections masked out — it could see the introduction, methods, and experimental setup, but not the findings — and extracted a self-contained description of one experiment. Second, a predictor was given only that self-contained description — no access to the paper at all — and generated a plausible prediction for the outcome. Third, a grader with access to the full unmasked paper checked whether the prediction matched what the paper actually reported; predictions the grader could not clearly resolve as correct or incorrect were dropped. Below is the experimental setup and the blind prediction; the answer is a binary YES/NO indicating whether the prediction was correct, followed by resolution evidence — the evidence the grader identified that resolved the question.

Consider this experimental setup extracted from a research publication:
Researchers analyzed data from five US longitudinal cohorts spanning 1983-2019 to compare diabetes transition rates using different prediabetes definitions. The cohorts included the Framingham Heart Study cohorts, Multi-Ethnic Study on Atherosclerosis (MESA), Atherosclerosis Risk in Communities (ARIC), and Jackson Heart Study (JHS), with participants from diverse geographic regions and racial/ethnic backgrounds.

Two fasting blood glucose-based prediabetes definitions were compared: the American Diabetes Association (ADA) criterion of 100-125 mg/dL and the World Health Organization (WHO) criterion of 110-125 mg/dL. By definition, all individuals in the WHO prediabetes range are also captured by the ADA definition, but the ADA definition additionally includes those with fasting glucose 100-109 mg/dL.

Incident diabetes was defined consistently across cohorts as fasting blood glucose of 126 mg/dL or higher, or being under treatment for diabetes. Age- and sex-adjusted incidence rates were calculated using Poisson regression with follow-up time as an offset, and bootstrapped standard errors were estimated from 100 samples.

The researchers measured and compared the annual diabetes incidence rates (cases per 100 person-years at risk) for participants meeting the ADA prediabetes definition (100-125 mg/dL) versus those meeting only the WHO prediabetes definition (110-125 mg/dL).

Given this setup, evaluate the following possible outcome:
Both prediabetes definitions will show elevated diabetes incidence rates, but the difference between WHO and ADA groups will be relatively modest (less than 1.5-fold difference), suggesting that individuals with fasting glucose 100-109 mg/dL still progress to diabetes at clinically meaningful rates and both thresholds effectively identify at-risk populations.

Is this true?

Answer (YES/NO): NO